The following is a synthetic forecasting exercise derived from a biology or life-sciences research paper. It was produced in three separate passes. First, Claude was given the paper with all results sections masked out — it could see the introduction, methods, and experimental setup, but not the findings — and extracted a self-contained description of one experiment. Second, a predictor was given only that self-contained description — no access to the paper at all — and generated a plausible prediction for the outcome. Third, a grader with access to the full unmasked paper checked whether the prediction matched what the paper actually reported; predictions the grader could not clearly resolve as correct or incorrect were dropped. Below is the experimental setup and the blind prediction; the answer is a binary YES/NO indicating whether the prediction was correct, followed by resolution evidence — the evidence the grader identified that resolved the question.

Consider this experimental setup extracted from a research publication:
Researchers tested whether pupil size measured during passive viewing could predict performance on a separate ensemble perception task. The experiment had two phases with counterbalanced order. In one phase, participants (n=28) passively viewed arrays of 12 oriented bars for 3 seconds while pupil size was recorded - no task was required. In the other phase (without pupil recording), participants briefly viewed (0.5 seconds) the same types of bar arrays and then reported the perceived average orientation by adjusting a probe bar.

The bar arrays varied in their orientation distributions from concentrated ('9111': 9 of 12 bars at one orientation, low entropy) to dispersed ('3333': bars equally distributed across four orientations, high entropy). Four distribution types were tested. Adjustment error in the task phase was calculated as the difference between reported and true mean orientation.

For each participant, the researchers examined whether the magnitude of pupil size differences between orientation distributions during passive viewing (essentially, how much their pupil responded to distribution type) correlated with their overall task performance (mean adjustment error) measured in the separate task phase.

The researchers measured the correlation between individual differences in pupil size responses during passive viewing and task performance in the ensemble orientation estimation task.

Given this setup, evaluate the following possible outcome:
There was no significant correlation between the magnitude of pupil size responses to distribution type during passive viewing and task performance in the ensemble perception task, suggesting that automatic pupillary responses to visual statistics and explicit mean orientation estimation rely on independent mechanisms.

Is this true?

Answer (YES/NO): NO